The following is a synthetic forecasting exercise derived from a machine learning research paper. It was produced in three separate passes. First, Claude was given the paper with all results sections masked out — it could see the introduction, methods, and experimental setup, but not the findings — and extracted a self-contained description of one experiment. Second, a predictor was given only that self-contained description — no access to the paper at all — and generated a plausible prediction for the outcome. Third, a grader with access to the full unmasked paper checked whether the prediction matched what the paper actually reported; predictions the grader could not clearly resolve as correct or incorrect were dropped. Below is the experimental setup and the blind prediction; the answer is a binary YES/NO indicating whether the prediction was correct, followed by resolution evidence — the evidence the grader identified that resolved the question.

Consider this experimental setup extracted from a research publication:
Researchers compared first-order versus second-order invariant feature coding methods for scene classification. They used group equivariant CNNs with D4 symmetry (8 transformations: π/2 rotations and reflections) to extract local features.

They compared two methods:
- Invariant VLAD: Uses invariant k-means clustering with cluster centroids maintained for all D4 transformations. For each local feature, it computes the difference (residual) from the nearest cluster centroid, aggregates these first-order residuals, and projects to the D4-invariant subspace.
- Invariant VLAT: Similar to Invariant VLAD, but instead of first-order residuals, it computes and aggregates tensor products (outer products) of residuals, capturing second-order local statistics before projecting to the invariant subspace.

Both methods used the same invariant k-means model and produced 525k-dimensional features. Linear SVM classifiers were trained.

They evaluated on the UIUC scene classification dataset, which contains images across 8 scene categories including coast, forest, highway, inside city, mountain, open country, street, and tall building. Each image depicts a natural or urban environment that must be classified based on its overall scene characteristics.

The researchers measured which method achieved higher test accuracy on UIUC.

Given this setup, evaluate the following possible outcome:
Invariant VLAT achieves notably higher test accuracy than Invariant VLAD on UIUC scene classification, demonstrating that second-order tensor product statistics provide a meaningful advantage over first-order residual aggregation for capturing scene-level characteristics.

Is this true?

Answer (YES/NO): NO